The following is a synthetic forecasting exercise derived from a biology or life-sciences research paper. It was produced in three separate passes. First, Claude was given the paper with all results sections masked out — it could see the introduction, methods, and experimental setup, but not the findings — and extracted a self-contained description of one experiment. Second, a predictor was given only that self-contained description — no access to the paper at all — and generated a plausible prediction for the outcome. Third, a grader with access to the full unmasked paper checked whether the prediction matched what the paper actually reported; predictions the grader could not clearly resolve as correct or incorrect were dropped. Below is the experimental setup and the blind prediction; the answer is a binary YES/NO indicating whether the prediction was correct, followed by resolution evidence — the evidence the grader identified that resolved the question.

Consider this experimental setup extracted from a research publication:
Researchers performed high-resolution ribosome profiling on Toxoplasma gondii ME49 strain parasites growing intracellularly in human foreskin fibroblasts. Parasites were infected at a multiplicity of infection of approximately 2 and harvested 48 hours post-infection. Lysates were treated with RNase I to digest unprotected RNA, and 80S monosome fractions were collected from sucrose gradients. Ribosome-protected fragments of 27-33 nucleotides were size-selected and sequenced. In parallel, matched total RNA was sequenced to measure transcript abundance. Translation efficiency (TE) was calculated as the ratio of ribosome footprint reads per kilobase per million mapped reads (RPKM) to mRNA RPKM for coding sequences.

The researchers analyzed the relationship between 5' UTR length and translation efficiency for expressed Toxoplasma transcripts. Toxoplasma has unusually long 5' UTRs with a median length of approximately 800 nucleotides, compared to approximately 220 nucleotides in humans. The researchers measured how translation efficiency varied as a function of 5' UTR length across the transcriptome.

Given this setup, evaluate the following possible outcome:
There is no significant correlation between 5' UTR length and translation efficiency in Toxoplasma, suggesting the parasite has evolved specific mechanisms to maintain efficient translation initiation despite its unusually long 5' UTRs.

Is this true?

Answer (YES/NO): NO